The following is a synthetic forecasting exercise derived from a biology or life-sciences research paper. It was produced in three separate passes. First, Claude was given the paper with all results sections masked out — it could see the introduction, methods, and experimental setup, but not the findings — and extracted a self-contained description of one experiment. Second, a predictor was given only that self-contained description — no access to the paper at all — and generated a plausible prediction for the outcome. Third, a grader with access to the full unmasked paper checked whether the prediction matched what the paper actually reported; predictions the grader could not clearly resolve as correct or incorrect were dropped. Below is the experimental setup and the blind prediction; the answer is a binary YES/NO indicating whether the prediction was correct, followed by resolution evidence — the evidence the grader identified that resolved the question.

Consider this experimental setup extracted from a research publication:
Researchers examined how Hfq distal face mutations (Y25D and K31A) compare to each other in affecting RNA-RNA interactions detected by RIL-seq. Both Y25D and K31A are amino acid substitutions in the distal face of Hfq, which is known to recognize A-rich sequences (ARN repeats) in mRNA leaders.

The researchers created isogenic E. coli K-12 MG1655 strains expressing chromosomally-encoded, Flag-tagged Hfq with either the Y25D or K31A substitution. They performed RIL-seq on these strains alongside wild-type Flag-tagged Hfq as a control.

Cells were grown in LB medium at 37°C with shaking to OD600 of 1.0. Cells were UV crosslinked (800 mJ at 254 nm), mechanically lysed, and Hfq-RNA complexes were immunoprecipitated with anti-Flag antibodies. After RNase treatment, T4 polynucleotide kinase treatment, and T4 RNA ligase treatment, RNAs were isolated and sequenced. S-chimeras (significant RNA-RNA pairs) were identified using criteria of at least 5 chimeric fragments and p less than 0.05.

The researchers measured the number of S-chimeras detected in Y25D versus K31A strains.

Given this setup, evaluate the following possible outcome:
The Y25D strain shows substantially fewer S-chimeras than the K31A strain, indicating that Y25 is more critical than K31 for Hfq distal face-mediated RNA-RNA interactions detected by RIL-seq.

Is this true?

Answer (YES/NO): NO